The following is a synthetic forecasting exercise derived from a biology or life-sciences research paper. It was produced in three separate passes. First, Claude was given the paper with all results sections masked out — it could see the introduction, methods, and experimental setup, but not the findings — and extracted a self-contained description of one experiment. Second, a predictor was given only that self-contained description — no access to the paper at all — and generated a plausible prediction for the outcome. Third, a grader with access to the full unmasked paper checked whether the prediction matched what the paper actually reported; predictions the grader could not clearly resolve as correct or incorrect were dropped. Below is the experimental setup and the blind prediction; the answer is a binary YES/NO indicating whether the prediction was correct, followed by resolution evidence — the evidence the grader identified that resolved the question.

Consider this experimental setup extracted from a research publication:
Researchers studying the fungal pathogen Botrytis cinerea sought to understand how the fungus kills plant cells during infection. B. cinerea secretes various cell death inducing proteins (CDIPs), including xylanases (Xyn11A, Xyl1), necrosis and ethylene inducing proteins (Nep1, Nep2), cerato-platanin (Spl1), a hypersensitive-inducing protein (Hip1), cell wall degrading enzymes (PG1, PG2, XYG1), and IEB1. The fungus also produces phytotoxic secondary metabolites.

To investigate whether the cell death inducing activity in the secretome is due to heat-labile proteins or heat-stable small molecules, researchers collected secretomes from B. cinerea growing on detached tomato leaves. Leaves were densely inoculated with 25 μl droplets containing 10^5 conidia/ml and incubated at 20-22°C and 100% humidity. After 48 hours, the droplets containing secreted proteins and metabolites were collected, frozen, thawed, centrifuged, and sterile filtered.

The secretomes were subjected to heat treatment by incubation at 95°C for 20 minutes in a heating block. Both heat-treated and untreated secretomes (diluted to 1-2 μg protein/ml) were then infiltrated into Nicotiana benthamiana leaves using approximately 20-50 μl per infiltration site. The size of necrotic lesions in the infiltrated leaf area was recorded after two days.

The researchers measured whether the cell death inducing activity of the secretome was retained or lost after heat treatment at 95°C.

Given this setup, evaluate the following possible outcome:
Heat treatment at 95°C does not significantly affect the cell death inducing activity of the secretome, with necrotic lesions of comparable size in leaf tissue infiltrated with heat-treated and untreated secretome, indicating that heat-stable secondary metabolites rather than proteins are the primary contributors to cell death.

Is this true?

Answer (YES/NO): NO